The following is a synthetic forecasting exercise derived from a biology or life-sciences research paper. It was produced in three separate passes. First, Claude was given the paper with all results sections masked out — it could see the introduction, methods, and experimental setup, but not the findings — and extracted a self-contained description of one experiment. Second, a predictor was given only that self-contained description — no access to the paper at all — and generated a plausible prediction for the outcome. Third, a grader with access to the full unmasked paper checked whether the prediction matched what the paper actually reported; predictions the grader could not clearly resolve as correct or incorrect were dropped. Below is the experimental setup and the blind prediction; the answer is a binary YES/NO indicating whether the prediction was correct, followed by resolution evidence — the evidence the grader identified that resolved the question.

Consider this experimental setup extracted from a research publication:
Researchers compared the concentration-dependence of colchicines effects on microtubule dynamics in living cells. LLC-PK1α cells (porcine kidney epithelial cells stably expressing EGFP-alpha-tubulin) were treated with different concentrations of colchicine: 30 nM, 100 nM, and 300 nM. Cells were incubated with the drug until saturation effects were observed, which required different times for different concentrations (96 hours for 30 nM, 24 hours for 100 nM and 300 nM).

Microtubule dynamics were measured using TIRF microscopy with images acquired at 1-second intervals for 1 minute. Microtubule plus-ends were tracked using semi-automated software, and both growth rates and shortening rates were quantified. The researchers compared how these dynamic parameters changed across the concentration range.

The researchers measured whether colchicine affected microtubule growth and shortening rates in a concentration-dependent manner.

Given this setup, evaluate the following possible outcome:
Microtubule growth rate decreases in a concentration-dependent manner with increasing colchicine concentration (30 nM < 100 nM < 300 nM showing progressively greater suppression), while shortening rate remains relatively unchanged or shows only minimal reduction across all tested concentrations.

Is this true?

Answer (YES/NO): YES